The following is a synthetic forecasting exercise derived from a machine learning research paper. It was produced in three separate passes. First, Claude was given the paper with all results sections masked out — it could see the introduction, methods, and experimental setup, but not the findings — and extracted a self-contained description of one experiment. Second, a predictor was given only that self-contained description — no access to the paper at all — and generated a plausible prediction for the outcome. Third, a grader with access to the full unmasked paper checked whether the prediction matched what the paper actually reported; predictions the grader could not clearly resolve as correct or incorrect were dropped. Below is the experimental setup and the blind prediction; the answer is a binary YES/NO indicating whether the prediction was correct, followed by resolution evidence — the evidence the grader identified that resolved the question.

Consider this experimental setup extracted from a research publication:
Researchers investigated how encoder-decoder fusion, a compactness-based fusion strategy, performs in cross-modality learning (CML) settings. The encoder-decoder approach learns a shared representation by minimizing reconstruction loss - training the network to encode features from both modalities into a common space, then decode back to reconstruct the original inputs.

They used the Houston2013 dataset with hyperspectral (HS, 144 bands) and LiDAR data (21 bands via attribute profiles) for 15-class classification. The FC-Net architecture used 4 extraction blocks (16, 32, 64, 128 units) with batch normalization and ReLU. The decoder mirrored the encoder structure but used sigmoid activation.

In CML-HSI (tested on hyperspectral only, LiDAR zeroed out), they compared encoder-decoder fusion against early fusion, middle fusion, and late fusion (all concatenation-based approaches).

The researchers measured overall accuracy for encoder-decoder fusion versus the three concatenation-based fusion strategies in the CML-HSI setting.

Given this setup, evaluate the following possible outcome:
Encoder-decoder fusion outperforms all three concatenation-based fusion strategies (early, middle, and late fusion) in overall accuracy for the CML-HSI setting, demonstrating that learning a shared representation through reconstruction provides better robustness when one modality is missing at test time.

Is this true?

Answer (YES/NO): YES